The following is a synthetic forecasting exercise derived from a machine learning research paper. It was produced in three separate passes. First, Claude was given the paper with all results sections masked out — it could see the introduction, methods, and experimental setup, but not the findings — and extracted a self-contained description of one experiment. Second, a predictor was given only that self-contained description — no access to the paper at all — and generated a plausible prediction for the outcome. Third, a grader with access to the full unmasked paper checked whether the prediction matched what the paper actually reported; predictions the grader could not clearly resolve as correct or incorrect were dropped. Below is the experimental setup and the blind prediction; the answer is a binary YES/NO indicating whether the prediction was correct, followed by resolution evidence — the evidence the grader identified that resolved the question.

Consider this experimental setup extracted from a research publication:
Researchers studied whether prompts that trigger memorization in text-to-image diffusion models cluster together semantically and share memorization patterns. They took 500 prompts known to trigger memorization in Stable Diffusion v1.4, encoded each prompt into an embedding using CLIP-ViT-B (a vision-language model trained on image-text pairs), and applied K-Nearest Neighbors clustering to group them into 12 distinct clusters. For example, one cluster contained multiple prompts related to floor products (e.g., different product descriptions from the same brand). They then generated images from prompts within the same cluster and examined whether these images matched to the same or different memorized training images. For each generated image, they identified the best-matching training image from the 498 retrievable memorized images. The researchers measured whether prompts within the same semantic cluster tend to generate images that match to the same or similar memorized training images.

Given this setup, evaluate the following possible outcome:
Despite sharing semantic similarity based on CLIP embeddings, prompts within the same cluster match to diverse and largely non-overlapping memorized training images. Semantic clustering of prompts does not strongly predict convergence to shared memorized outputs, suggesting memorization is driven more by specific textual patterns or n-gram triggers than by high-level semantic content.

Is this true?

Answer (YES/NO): NO